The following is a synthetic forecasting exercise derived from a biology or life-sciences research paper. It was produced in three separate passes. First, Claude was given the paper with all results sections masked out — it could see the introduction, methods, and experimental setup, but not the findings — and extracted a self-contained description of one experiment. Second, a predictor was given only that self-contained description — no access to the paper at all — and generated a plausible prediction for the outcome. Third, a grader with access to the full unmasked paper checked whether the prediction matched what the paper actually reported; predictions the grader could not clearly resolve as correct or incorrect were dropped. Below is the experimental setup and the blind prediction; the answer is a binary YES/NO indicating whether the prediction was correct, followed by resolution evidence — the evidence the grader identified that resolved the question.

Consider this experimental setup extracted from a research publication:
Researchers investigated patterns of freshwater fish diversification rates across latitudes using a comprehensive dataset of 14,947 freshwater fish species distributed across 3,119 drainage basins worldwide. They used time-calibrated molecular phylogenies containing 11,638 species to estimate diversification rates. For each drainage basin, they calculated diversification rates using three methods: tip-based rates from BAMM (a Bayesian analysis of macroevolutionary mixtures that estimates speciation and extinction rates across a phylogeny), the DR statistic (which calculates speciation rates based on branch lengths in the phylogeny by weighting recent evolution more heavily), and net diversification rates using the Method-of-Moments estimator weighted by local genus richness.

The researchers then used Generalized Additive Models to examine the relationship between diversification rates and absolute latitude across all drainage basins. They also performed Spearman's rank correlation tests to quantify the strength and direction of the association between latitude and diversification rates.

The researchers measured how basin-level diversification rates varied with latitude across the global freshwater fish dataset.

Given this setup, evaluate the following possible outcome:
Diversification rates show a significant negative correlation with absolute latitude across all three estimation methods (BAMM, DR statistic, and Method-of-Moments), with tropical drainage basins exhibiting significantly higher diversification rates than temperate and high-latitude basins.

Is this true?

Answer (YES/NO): NO